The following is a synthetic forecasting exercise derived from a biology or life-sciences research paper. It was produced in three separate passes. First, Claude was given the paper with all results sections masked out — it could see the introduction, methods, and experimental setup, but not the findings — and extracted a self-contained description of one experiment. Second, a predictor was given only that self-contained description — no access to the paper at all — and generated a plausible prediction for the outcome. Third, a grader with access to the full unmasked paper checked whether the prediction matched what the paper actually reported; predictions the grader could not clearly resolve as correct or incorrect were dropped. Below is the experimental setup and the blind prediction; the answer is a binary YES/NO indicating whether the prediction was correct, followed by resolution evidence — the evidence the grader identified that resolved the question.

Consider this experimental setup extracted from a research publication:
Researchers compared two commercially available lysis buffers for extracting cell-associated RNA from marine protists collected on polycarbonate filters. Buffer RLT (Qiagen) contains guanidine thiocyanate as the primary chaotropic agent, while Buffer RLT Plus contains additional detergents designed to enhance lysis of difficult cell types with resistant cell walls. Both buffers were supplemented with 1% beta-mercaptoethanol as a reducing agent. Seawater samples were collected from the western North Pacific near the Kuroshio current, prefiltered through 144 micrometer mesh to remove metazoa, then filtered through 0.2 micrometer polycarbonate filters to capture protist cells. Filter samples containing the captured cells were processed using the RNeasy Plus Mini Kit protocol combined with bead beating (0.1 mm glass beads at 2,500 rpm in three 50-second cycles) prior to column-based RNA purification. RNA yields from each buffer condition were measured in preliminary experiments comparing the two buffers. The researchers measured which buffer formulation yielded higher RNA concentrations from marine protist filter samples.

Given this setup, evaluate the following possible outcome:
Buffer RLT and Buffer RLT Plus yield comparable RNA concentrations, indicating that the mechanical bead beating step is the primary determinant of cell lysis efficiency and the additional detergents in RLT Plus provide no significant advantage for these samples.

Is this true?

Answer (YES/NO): NO